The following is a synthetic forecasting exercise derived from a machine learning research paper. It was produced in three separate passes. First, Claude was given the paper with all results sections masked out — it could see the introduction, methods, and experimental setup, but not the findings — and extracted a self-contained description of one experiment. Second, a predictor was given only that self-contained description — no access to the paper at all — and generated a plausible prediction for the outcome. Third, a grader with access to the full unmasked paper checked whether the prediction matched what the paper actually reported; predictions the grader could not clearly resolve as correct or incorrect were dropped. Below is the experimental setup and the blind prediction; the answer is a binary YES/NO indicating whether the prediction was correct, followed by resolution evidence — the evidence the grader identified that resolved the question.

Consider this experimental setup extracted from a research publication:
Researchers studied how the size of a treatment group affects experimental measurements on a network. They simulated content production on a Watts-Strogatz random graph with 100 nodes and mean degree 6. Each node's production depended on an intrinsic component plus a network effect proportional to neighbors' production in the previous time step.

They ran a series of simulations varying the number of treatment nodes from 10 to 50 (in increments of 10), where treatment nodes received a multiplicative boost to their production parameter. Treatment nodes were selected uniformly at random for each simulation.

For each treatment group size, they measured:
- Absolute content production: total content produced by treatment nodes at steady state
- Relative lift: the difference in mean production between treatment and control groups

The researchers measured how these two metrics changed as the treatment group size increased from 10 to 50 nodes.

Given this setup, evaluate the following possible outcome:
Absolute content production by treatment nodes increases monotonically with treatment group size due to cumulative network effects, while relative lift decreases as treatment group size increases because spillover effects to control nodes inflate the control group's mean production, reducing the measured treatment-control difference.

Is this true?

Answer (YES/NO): NO